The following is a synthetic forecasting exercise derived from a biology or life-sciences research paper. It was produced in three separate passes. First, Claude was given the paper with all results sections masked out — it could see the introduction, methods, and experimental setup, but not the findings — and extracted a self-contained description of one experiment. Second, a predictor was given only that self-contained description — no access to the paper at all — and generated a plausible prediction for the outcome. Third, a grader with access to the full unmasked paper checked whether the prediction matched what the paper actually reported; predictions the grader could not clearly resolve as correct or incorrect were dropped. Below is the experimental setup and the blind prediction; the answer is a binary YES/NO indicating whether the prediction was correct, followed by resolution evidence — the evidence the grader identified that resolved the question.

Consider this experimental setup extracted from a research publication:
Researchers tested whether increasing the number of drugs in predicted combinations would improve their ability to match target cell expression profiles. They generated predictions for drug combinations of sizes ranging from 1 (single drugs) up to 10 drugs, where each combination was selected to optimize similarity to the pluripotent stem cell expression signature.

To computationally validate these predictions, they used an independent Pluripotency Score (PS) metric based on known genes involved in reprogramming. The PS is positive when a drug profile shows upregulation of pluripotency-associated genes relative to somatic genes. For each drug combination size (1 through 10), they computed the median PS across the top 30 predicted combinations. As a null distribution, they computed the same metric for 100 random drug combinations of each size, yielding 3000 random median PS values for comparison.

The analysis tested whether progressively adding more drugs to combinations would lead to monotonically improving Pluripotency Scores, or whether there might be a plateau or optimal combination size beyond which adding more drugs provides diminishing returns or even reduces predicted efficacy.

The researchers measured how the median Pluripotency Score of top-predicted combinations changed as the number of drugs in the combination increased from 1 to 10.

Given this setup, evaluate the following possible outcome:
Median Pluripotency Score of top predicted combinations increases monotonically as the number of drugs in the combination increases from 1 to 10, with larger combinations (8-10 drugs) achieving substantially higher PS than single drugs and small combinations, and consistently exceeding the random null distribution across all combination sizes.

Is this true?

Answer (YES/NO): NO